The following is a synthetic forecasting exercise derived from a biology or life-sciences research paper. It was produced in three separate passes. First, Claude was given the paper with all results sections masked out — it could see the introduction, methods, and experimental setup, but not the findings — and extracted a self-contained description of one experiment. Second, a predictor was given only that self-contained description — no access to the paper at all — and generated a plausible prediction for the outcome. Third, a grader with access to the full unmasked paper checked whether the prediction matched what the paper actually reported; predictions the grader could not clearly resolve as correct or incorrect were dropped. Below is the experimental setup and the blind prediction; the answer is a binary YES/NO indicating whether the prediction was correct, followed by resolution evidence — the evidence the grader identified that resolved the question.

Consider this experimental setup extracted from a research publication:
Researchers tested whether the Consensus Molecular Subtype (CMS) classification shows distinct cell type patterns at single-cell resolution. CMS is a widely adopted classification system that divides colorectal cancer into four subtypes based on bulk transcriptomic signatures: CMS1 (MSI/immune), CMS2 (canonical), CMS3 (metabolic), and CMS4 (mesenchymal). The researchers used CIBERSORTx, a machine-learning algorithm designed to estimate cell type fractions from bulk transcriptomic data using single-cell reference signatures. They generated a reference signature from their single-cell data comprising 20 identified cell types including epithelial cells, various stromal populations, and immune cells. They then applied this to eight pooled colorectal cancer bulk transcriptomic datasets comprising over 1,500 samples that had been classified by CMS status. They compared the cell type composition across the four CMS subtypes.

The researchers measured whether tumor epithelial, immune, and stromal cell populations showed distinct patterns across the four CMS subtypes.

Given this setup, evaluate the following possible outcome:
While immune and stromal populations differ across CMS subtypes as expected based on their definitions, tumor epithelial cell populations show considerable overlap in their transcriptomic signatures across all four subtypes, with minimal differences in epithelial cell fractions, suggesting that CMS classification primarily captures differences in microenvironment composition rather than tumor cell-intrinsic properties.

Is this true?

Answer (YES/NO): NO